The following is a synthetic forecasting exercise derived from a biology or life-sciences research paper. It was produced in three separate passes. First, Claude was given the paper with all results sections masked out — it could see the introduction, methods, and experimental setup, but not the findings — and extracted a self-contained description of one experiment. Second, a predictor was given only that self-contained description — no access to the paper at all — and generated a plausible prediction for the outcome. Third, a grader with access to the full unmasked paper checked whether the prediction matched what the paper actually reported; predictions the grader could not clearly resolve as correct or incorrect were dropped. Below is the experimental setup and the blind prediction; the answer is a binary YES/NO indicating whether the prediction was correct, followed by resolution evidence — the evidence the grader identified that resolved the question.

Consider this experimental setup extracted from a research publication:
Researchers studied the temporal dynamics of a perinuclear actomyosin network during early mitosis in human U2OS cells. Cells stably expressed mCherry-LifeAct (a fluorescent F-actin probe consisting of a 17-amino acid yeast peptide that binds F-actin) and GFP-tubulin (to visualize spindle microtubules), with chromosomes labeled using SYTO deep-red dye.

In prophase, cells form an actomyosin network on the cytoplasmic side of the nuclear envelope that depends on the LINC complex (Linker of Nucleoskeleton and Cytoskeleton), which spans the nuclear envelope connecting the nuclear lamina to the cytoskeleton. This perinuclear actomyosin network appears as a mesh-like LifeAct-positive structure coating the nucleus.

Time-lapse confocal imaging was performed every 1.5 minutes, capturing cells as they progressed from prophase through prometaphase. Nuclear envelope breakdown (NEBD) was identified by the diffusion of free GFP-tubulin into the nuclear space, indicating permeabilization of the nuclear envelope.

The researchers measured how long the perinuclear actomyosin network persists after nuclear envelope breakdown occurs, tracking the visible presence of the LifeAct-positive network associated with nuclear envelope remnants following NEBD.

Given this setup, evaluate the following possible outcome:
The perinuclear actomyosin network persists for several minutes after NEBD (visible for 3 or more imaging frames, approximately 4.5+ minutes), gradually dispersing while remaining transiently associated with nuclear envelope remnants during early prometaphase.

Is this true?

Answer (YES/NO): YES